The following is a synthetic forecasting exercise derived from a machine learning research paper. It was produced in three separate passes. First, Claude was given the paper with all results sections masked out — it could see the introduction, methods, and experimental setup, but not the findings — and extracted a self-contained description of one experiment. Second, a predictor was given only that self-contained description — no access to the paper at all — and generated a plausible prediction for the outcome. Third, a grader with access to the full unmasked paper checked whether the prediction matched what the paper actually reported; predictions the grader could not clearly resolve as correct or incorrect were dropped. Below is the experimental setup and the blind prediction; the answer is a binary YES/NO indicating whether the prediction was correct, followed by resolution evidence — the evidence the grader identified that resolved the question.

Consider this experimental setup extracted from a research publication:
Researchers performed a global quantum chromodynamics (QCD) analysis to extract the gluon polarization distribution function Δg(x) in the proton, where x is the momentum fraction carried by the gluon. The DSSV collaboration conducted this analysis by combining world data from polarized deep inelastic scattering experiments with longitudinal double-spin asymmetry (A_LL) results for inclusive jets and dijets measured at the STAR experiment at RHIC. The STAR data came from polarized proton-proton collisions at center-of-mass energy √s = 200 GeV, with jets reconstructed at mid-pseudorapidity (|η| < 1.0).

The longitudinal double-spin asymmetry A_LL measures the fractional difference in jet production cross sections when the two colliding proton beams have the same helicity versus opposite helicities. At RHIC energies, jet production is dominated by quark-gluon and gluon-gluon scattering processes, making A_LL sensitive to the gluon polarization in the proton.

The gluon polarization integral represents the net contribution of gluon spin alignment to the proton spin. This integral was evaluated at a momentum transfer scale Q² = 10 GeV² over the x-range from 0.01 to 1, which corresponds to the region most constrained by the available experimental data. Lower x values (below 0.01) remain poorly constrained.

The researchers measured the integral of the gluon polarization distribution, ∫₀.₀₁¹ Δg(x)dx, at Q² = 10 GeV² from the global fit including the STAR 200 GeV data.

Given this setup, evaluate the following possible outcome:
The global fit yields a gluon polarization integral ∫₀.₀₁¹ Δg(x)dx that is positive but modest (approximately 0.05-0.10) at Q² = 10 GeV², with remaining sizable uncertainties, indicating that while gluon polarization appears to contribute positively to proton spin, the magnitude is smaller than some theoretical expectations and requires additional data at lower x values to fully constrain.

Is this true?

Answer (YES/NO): NO